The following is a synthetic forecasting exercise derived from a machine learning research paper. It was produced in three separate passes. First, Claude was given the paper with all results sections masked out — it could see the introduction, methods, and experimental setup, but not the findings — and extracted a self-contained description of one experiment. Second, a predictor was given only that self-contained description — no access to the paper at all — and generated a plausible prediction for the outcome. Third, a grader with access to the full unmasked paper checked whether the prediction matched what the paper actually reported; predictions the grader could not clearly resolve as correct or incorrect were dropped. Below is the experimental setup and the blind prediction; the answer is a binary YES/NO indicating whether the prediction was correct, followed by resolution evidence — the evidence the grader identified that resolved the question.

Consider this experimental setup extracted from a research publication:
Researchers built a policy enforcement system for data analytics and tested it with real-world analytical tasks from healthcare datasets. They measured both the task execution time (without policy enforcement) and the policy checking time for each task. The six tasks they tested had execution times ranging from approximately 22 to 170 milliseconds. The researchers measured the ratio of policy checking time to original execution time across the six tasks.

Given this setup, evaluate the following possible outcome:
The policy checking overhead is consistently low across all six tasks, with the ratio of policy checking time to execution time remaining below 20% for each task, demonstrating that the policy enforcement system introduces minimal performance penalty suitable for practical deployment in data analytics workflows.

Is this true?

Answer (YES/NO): NO